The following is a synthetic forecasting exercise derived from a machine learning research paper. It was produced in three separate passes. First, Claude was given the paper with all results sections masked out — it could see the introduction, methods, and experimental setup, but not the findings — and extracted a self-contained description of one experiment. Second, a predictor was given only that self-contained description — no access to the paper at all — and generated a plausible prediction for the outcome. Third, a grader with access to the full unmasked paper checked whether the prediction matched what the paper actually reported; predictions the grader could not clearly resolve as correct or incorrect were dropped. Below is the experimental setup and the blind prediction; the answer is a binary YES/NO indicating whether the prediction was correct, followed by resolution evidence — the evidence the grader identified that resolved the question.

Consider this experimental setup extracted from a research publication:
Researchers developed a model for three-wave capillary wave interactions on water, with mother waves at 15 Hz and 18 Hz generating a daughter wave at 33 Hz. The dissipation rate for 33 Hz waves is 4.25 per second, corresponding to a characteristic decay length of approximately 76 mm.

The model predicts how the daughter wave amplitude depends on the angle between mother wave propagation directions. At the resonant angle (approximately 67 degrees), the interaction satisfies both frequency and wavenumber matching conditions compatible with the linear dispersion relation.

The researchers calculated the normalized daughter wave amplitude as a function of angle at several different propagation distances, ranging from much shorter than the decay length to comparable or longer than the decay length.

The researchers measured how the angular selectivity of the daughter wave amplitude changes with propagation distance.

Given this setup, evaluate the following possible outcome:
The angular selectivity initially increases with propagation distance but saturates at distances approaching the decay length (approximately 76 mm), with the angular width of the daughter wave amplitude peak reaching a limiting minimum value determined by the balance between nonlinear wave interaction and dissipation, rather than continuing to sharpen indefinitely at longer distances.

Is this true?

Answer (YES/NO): YES